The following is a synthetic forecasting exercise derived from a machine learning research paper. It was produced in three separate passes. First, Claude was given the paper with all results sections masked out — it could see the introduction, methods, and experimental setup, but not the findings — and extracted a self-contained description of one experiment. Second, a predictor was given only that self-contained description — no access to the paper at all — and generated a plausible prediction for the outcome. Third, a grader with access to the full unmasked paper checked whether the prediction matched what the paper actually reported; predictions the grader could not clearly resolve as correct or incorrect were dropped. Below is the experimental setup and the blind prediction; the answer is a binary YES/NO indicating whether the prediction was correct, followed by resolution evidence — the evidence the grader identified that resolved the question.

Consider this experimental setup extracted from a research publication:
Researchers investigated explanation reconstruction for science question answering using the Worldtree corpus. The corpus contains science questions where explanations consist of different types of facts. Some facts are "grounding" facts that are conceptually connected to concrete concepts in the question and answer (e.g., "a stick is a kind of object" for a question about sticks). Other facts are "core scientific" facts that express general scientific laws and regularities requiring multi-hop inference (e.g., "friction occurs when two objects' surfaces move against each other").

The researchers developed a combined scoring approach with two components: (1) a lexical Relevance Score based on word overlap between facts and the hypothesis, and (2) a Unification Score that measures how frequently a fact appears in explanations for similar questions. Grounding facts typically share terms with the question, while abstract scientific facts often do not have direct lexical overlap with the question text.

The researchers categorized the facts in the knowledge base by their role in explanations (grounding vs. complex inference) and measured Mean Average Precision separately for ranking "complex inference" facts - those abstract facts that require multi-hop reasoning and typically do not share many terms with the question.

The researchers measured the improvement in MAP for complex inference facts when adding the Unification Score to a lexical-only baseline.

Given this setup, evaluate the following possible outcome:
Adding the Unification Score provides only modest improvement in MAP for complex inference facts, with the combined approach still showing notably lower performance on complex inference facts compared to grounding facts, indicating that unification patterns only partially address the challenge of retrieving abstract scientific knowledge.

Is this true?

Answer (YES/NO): NO